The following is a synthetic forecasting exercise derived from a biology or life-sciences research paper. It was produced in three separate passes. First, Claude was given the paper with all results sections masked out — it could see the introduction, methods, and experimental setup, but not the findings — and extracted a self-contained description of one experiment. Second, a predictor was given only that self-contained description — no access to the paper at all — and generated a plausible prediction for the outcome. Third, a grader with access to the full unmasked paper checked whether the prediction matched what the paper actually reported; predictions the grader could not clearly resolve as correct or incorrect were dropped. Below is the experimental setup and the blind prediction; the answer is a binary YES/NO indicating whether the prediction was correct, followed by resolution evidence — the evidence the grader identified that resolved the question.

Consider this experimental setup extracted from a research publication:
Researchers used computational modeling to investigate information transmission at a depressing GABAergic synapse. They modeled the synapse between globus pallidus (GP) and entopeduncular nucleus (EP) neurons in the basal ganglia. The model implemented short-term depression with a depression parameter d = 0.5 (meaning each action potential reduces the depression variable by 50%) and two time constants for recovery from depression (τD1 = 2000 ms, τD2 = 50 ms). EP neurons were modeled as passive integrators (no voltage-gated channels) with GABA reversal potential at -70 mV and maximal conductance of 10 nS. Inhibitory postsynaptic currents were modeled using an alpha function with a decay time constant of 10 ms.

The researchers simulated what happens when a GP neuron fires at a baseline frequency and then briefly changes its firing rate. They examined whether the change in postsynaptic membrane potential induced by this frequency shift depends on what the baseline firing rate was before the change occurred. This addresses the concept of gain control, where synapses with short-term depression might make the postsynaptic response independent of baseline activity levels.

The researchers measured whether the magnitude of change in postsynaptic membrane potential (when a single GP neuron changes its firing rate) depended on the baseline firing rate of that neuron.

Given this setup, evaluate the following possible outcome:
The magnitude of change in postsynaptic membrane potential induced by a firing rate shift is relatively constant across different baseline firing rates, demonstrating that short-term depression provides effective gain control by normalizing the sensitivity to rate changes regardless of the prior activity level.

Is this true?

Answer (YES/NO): YES